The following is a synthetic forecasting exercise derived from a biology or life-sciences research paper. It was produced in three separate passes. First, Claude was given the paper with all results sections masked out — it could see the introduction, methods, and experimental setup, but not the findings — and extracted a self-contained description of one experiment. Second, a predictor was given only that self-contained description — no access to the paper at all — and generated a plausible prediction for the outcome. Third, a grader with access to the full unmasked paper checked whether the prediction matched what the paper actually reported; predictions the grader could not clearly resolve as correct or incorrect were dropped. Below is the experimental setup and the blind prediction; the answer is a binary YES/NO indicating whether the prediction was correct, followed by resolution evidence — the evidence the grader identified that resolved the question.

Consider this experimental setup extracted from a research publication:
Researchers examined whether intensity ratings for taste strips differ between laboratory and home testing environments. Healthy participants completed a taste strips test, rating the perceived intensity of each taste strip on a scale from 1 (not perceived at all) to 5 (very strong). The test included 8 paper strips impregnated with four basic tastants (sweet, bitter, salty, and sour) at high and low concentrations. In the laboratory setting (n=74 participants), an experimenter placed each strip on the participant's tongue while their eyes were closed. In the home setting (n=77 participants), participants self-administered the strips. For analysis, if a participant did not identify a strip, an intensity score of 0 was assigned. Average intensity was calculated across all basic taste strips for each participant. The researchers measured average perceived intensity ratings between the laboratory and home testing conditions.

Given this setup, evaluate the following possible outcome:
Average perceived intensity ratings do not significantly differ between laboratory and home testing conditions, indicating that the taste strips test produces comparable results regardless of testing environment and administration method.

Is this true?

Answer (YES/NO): YES